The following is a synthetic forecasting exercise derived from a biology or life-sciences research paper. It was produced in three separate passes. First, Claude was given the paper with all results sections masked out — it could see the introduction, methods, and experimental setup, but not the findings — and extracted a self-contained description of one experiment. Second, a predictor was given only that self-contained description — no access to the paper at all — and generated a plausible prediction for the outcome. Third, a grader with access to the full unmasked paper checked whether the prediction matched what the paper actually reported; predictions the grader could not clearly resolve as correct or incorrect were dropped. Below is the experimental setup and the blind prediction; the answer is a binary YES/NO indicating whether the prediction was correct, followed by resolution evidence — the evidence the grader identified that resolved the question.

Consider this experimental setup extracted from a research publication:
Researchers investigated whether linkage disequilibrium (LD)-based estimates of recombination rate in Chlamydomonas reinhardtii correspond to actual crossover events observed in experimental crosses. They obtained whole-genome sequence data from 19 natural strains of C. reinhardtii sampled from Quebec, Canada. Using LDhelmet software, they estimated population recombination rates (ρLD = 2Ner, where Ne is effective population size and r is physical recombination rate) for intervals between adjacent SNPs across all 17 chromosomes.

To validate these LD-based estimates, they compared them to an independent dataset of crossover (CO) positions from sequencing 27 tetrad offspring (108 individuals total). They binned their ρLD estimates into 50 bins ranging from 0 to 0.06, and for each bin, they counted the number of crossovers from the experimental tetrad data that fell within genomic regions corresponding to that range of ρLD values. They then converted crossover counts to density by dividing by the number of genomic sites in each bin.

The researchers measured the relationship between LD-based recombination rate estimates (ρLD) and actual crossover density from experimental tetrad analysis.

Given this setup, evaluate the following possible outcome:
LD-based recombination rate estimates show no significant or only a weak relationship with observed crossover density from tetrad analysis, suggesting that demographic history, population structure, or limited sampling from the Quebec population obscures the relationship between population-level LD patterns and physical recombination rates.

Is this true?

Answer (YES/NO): NO